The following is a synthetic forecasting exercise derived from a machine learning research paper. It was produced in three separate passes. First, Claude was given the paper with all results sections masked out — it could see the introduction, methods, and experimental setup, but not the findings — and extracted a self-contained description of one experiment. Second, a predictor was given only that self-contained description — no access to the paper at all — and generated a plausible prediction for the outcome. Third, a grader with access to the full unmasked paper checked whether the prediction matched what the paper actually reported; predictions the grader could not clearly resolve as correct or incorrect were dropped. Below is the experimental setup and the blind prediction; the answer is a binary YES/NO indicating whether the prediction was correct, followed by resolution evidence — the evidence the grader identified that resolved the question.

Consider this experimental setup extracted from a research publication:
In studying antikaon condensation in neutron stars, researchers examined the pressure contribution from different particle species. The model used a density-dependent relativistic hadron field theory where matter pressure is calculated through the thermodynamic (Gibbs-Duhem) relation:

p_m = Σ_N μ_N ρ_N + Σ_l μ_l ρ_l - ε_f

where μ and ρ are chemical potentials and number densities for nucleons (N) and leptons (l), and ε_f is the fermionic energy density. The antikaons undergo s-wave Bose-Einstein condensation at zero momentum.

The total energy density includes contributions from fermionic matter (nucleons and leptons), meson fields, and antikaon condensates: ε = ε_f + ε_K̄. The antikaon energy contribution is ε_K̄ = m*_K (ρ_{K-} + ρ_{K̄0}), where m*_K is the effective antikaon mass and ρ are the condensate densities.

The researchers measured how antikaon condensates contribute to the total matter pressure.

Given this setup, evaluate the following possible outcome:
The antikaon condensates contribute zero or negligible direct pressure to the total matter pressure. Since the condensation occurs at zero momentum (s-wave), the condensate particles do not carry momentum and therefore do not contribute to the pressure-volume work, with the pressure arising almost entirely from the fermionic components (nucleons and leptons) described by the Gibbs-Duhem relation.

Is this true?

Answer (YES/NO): YES